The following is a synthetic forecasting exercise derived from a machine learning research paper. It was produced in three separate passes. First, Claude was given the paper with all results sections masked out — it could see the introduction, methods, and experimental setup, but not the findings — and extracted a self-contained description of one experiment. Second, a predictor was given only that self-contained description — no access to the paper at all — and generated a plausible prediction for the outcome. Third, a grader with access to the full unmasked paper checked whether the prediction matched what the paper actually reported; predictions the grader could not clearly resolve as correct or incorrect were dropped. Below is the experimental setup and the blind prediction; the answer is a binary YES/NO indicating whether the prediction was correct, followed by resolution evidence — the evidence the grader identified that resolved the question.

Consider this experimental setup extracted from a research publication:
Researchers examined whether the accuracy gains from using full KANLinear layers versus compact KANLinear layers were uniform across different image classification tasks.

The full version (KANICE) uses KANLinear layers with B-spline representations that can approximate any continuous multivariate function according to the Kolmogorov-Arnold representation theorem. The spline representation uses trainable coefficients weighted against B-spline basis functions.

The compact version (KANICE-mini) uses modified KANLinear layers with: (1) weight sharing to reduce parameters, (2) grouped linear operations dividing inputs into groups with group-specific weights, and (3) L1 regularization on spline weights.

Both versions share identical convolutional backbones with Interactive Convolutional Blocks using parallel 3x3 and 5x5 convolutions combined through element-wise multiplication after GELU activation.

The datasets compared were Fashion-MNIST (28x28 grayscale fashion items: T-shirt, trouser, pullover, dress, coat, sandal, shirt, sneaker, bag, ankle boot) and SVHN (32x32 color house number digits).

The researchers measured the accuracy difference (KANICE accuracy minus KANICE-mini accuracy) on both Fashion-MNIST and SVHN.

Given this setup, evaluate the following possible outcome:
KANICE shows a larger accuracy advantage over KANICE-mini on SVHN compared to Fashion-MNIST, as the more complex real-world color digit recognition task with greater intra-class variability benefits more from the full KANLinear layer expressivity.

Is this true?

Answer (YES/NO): NO